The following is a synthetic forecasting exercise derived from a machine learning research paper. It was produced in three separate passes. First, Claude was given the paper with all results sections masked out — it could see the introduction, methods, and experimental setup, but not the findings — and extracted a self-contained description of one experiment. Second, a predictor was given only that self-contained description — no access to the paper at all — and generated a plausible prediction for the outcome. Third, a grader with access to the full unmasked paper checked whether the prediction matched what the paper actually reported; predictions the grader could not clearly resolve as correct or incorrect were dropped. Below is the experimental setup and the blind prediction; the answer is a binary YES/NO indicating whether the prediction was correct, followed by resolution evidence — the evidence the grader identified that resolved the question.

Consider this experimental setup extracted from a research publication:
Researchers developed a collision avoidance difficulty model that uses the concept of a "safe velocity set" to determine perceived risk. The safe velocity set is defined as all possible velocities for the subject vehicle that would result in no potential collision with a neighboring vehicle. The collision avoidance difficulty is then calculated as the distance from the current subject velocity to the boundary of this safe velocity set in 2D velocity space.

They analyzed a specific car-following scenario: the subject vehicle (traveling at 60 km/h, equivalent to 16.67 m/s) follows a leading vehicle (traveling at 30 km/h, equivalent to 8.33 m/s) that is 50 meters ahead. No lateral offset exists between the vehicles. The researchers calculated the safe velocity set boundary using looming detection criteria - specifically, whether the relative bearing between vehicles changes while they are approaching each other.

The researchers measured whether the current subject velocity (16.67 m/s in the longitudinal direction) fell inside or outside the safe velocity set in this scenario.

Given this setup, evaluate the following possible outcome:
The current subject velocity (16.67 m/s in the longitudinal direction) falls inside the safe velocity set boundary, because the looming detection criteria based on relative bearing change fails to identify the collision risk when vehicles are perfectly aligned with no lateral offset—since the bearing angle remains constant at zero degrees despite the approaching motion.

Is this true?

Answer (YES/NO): NO